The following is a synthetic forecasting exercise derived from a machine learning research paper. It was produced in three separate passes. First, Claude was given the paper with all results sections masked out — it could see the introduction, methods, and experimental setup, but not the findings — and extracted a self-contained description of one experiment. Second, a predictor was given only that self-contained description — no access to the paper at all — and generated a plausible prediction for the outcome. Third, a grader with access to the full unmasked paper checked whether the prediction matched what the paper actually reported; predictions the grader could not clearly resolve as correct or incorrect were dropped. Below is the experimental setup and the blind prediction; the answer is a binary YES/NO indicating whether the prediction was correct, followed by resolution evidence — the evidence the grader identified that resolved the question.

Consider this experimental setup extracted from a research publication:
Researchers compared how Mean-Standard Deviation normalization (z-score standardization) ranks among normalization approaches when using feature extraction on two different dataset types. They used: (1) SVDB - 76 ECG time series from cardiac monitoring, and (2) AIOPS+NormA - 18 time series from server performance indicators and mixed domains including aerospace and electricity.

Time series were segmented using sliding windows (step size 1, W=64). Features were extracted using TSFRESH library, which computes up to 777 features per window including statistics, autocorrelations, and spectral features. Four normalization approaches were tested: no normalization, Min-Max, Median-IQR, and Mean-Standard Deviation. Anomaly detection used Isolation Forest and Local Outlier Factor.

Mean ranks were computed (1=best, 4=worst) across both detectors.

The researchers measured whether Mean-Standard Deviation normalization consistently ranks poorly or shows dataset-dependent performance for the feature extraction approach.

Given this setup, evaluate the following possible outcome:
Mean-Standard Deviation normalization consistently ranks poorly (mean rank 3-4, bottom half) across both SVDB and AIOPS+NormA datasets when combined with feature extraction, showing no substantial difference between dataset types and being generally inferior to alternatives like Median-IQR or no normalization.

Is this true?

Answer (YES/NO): NO